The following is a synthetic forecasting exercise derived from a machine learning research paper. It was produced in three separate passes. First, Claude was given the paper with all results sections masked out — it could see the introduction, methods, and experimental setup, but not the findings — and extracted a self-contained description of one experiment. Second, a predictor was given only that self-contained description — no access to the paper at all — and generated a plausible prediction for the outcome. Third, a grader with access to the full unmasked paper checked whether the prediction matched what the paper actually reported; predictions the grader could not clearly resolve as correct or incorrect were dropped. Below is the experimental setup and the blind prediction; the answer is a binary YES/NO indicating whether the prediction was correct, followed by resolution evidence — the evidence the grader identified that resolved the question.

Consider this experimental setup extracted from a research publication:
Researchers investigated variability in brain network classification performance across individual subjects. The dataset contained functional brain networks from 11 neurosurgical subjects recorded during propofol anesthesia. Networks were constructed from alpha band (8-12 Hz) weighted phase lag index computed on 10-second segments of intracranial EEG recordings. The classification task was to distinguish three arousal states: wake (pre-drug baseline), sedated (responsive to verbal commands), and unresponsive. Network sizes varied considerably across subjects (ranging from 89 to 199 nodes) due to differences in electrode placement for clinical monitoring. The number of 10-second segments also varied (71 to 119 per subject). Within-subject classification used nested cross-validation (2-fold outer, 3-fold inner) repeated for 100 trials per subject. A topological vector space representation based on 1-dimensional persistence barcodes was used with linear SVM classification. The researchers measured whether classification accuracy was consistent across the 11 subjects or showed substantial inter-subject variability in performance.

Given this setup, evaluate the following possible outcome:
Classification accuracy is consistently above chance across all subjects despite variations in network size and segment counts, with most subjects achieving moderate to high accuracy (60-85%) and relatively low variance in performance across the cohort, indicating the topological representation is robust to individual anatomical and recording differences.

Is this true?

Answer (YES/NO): NO